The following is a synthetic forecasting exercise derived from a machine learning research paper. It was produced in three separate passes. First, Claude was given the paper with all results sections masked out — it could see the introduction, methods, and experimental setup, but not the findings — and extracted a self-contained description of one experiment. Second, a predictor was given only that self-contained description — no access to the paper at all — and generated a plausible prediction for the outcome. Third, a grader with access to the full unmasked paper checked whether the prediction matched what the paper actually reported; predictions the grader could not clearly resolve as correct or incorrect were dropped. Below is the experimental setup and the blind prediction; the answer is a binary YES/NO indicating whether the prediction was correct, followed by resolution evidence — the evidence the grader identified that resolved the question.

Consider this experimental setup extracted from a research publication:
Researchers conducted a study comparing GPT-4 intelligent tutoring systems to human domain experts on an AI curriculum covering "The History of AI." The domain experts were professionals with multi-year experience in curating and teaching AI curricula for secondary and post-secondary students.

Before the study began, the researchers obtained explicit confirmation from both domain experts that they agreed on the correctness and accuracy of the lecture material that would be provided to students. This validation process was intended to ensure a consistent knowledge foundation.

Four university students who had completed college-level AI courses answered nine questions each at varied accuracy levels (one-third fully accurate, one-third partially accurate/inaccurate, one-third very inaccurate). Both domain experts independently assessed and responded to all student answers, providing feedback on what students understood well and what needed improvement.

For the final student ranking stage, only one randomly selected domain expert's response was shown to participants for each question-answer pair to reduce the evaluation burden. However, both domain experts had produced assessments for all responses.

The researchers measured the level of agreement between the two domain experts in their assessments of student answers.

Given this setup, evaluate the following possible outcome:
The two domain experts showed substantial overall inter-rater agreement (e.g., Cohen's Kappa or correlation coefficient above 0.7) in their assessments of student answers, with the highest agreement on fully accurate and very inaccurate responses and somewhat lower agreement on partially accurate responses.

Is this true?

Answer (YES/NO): NO